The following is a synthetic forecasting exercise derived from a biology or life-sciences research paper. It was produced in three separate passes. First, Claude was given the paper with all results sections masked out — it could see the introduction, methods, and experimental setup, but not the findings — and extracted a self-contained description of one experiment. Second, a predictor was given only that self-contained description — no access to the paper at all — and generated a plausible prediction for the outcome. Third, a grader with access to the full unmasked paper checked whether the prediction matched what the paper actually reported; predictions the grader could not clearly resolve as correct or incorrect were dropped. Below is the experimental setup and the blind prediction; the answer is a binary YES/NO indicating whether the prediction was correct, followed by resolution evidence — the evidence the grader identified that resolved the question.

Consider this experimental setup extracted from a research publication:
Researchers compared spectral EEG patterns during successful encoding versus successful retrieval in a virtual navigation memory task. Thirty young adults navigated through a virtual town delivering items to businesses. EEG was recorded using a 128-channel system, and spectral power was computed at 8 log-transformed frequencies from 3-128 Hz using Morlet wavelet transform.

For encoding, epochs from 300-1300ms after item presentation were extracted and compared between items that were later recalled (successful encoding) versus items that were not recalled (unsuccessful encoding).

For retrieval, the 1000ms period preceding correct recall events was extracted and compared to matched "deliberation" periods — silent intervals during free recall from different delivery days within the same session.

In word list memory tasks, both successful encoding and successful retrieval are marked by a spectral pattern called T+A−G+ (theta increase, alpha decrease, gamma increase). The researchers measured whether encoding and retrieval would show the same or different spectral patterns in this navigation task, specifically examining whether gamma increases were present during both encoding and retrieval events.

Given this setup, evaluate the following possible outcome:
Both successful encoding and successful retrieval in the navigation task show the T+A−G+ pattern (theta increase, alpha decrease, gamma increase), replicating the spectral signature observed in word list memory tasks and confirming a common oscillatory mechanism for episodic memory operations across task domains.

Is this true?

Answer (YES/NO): NO